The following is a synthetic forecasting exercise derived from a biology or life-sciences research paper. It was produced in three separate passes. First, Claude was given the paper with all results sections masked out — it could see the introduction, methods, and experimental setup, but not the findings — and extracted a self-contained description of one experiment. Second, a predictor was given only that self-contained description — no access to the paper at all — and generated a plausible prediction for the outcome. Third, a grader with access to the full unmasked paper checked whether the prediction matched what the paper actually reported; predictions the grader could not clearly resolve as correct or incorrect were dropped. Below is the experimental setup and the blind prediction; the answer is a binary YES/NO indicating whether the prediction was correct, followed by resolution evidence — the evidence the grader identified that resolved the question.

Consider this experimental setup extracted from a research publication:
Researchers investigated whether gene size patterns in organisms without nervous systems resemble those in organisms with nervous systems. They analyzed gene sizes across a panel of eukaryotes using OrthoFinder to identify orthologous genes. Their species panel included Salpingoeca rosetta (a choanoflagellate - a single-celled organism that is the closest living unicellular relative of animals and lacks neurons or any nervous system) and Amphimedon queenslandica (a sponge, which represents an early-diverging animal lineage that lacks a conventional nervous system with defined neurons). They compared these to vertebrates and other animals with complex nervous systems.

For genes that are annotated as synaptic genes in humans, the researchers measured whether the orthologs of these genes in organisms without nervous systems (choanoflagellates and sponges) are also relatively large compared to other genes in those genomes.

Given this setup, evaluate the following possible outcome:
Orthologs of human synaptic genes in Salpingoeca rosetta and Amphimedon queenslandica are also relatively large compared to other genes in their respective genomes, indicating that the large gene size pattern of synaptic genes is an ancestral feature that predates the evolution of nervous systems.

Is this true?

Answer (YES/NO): YES